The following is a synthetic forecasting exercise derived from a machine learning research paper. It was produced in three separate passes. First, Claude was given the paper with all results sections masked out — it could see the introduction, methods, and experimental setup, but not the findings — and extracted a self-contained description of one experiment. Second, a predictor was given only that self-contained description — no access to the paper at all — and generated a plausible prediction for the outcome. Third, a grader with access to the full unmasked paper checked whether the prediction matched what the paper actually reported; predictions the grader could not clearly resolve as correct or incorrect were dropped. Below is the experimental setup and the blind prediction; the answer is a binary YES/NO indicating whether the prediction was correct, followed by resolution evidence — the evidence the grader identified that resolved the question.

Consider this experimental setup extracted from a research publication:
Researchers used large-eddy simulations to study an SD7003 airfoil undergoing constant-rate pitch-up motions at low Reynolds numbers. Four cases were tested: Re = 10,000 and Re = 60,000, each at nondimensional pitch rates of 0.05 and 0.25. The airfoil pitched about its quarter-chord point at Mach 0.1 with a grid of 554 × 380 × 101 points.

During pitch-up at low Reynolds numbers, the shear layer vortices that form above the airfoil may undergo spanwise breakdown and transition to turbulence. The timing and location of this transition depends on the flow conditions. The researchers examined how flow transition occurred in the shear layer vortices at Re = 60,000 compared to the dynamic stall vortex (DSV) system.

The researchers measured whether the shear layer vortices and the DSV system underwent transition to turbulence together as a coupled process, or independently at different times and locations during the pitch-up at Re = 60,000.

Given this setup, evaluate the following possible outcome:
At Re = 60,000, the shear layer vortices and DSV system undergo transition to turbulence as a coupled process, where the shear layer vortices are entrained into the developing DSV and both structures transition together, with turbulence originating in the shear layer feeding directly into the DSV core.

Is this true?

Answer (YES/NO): NO